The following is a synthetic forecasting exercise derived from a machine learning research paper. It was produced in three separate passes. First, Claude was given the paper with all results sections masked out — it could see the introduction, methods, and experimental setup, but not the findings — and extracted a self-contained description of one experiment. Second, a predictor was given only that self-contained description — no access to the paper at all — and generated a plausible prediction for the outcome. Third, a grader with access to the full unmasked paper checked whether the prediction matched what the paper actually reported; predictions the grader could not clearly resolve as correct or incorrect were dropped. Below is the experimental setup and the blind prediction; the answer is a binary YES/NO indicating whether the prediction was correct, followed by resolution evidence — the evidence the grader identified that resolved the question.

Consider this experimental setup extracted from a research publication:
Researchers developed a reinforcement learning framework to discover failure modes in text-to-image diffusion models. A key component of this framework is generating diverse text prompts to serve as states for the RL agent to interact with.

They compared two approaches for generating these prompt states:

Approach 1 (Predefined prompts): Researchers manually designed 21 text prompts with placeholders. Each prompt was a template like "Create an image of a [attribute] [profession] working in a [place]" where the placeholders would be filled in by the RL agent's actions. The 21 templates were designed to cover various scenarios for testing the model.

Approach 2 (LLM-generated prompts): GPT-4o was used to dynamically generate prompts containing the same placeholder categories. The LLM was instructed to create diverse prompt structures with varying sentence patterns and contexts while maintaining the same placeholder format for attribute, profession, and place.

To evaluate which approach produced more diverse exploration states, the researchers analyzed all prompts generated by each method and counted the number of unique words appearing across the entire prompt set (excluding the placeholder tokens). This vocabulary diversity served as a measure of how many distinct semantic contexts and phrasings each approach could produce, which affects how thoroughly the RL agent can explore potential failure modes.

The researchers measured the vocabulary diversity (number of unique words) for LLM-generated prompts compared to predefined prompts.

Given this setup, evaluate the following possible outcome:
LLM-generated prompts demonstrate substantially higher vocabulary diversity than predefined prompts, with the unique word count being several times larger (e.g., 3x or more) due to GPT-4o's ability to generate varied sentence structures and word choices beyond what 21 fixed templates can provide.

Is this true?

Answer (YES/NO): YES